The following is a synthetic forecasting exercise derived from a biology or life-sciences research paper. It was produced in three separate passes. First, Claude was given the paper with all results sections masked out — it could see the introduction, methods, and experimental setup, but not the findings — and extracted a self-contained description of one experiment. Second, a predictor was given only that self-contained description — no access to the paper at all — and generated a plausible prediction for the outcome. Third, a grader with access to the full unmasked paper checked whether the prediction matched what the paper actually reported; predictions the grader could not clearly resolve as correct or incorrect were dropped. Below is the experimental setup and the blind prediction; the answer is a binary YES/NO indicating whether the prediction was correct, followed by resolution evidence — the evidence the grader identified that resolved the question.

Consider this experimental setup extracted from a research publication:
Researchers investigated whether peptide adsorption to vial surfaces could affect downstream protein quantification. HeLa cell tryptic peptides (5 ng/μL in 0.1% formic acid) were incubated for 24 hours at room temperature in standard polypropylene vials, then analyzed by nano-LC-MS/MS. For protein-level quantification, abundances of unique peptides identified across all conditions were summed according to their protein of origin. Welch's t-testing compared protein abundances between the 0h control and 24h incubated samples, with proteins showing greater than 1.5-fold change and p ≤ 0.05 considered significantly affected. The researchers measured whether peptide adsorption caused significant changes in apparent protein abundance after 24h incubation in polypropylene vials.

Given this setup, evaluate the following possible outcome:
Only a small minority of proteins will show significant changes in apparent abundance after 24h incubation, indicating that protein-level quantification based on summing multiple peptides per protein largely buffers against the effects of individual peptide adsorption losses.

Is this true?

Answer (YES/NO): NO